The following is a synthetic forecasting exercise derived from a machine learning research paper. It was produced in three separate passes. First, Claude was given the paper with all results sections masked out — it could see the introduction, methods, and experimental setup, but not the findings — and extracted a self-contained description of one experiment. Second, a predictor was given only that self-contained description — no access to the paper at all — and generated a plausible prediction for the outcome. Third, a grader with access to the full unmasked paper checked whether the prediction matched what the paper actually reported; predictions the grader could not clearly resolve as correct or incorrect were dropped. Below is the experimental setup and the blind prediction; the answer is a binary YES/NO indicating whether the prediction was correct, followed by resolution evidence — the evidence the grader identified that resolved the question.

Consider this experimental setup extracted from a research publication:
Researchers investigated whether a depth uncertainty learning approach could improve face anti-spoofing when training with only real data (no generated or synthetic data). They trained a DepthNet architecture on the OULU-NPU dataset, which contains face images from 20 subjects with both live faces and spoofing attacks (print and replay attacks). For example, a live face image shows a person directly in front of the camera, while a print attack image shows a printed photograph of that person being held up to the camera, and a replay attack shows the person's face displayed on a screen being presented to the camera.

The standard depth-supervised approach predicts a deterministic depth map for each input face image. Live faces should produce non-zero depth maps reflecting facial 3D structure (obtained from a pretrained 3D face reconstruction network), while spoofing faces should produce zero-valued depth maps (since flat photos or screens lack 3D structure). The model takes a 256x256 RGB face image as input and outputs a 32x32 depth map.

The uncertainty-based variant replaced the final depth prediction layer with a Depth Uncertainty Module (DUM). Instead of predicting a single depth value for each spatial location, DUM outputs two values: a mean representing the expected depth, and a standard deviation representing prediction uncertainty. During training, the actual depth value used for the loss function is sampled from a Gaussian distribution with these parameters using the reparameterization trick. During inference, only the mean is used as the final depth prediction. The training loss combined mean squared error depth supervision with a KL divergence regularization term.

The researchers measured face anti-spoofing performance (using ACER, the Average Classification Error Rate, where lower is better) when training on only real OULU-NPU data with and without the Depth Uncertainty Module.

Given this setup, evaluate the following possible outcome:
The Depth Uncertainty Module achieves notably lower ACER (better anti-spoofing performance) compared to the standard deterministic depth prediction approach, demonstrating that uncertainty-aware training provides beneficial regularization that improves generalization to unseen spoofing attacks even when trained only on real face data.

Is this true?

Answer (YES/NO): YES